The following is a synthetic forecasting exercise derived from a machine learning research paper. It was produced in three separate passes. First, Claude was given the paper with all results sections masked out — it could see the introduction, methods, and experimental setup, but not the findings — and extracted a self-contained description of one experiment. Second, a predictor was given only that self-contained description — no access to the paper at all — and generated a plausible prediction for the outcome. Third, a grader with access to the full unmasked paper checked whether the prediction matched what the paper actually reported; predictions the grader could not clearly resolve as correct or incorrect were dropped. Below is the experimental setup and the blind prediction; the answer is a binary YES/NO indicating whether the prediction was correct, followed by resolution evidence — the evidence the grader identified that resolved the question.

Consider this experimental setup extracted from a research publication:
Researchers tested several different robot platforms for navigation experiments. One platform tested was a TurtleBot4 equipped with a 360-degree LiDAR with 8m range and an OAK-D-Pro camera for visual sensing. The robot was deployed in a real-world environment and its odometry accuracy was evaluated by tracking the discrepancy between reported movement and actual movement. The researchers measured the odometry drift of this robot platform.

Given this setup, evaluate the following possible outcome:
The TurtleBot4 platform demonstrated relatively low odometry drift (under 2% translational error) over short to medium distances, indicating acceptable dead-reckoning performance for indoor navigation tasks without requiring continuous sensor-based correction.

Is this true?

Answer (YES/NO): NO